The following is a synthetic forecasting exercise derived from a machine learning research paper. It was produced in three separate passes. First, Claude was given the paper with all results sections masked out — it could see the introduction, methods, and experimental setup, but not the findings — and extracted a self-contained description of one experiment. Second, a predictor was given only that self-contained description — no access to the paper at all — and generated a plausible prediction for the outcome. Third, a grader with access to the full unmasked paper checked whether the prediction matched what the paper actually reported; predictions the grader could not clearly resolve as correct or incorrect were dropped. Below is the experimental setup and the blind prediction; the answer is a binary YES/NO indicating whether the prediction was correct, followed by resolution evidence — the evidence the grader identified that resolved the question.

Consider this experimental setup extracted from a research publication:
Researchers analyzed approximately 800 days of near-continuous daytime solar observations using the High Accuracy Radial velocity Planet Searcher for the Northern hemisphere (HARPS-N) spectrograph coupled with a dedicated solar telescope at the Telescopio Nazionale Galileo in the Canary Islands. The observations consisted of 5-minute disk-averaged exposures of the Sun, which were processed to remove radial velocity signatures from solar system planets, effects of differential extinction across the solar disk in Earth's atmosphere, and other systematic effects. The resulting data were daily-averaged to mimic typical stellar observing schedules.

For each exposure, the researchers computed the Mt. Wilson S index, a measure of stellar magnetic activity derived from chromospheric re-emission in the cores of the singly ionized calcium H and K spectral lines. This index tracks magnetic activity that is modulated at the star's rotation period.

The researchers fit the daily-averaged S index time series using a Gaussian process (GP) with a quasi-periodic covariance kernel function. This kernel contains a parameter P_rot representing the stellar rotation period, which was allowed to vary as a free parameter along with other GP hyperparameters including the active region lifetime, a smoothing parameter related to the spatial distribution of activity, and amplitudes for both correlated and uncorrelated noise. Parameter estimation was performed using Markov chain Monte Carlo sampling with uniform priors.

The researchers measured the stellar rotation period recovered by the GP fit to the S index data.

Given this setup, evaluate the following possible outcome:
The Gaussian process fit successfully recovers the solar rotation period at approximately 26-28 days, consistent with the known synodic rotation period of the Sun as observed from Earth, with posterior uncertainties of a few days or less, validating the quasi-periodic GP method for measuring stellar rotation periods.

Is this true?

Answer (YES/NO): YES